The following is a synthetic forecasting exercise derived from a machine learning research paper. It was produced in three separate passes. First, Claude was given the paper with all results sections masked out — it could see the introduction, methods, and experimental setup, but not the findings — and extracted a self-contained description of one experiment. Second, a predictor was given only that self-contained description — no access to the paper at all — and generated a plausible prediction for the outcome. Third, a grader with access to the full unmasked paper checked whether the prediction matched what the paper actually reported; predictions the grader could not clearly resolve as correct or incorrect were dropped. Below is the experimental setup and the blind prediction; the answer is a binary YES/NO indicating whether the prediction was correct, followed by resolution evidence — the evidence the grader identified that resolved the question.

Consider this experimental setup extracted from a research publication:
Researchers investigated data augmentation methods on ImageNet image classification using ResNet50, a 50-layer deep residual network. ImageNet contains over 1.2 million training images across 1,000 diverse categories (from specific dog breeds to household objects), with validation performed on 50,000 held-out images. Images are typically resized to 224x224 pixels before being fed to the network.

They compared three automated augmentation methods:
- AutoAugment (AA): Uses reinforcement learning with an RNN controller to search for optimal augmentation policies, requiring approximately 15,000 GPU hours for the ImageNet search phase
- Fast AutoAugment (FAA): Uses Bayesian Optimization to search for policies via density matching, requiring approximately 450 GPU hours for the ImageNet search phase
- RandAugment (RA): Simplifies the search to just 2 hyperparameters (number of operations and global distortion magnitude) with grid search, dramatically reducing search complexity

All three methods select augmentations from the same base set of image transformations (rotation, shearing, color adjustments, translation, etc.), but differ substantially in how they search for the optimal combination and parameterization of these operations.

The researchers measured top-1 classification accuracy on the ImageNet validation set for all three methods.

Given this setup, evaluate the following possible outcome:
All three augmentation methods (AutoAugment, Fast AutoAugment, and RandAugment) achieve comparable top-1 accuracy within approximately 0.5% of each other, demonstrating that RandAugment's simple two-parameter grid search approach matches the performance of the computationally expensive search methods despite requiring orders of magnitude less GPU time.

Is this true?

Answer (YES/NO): YES